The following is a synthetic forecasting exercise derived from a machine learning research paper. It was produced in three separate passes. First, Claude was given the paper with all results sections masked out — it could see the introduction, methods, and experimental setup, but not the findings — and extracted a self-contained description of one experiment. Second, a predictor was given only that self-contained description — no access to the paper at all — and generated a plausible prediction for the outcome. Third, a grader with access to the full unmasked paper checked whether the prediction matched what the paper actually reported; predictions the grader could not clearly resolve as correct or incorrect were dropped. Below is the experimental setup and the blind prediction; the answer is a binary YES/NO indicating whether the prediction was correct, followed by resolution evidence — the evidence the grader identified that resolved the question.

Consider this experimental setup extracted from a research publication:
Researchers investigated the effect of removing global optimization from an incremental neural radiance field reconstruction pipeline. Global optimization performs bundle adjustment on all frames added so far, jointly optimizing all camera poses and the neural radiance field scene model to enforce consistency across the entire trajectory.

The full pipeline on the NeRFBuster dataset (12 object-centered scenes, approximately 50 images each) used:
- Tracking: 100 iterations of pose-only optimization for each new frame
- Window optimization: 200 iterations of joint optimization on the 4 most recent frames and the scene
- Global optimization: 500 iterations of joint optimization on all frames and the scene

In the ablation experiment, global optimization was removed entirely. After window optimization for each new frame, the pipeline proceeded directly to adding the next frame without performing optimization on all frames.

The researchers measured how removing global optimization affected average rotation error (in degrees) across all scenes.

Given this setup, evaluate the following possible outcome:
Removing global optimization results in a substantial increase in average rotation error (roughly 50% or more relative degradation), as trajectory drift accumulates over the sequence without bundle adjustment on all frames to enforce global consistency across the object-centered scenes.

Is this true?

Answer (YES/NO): YES